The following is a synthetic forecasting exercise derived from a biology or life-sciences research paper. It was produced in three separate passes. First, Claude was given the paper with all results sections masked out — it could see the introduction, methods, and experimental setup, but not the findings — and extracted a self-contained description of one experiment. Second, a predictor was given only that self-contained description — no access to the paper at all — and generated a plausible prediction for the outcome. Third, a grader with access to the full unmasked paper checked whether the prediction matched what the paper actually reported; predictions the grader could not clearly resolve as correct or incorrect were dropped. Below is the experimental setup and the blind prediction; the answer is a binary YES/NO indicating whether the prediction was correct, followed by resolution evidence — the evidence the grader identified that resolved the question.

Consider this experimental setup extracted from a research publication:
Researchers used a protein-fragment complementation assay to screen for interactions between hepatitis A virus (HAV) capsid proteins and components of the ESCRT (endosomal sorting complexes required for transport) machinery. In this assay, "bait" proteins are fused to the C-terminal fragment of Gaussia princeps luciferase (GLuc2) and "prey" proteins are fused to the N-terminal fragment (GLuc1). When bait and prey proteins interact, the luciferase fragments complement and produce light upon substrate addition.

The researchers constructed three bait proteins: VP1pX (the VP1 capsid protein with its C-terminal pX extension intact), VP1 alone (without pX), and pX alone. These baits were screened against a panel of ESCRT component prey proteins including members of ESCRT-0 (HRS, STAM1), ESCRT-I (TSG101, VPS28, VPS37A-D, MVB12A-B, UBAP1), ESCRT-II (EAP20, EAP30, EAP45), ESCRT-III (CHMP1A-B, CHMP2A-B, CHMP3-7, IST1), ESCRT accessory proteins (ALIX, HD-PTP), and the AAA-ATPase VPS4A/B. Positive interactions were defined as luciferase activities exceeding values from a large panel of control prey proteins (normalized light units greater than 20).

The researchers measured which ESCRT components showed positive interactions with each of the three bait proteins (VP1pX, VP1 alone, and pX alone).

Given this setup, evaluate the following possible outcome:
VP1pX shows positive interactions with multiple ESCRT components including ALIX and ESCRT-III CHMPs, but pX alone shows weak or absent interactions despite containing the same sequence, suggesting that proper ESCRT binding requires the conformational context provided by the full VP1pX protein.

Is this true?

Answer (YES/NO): NO